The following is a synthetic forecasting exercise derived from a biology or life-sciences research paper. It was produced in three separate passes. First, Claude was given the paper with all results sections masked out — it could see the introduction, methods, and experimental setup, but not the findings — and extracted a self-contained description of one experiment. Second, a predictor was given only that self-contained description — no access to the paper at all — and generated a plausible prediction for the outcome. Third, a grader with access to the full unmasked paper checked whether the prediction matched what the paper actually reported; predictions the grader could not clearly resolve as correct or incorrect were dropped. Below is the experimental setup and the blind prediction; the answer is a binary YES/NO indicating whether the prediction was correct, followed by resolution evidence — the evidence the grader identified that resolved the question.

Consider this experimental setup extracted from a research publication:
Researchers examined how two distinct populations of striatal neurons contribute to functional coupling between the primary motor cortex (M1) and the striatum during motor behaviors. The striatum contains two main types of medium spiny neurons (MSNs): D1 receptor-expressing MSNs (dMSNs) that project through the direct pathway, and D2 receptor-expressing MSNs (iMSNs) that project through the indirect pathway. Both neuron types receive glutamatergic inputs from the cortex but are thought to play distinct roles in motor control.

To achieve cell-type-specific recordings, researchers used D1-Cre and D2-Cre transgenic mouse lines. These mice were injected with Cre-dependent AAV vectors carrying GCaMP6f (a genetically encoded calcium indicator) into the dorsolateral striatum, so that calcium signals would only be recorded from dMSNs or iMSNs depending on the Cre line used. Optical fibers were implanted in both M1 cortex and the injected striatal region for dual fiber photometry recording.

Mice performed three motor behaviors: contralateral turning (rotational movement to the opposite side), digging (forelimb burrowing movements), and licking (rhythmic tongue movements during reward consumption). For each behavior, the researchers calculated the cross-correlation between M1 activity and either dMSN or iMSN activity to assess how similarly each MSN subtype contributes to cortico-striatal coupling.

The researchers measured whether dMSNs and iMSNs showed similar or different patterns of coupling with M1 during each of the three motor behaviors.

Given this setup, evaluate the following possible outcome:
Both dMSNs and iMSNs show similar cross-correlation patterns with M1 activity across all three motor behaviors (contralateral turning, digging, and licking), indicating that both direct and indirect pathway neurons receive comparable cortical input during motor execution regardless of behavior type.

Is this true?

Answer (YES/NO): NO